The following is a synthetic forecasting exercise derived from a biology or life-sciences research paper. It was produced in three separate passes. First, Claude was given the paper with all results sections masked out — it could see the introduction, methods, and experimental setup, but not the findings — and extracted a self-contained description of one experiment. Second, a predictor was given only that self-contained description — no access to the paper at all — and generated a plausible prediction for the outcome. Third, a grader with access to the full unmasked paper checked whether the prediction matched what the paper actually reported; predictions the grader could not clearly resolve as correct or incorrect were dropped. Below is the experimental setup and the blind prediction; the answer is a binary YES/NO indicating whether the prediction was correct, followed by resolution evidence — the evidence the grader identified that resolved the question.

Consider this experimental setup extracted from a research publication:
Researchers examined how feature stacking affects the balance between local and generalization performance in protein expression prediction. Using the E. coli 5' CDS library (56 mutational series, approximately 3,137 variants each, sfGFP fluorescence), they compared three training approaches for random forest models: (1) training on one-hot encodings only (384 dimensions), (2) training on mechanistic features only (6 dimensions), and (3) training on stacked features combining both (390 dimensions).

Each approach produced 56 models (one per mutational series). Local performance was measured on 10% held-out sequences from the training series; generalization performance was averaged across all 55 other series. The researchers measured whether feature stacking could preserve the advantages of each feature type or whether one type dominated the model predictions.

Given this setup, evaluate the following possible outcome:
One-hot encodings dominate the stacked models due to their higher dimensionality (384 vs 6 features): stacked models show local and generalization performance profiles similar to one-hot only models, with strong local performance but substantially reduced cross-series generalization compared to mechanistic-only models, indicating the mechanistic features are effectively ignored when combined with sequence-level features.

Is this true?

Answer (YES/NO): NO